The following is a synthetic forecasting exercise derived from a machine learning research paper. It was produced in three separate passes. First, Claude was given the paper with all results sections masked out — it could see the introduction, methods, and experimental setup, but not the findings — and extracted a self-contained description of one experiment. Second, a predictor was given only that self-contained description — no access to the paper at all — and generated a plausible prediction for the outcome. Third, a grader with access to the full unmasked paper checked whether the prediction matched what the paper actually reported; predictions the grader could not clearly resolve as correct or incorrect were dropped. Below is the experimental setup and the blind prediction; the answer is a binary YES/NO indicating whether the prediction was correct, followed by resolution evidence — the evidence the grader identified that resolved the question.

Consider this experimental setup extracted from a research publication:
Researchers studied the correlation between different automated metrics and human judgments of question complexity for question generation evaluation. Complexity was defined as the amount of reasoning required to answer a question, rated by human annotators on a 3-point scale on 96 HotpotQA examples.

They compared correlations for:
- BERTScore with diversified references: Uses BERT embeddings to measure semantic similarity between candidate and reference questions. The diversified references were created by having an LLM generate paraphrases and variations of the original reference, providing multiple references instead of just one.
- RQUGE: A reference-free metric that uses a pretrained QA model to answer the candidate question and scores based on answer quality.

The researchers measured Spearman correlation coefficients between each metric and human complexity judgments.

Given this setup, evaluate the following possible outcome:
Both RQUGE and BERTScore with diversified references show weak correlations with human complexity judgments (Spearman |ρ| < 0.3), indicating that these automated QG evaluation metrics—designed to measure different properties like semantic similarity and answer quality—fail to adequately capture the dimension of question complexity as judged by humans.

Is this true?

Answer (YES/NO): NO